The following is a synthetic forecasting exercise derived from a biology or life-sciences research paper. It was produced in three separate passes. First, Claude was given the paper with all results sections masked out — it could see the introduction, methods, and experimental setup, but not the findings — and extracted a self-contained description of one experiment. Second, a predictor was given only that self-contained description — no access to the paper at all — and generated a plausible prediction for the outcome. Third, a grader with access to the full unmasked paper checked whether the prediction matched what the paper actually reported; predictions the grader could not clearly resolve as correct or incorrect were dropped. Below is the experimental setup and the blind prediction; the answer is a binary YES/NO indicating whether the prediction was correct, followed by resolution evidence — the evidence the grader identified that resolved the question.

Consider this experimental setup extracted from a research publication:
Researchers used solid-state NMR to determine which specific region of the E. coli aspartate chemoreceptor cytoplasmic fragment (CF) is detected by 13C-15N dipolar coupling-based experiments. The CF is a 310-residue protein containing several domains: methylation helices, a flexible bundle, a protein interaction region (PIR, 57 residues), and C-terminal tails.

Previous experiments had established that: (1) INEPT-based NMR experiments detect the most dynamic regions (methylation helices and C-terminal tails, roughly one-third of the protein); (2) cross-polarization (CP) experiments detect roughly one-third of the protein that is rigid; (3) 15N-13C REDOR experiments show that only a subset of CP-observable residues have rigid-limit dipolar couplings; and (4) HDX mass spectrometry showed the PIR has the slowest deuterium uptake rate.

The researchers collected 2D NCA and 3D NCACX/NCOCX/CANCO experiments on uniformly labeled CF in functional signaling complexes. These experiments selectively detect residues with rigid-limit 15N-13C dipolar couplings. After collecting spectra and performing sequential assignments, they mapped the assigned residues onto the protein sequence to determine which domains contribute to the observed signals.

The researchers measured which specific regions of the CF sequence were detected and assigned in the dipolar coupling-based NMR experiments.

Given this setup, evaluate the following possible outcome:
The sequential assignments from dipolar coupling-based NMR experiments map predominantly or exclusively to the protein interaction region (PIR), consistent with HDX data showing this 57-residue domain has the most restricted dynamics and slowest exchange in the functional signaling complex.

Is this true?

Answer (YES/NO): NO